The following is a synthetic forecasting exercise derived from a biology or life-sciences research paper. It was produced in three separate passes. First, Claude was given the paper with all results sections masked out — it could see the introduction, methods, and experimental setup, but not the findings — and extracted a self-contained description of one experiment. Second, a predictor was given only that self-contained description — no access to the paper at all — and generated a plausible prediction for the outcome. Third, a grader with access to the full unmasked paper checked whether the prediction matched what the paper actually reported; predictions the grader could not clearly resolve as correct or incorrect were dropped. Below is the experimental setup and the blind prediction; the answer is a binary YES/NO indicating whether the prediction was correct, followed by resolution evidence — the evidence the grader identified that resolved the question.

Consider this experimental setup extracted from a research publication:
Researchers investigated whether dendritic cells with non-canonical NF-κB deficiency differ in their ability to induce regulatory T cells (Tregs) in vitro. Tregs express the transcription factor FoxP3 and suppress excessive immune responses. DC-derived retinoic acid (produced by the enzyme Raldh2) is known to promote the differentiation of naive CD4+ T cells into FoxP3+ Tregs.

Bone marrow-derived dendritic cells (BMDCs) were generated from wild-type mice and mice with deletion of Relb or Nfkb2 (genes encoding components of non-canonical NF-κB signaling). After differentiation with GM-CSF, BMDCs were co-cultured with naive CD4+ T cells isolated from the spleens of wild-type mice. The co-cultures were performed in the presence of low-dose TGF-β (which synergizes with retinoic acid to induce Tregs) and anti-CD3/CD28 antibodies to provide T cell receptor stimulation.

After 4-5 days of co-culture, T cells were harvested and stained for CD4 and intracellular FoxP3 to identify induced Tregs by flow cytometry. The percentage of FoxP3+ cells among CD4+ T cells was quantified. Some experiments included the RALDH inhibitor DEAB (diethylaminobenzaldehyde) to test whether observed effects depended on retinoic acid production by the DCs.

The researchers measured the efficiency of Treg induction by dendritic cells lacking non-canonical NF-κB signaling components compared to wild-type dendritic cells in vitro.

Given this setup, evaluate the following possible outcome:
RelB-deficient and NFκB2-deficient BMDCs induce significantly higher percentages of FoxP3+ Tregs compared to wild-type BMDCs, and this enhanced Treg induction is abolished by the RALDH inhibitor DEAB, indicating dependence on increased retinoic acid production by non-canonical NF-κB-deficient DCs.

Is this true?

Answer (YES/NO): NO